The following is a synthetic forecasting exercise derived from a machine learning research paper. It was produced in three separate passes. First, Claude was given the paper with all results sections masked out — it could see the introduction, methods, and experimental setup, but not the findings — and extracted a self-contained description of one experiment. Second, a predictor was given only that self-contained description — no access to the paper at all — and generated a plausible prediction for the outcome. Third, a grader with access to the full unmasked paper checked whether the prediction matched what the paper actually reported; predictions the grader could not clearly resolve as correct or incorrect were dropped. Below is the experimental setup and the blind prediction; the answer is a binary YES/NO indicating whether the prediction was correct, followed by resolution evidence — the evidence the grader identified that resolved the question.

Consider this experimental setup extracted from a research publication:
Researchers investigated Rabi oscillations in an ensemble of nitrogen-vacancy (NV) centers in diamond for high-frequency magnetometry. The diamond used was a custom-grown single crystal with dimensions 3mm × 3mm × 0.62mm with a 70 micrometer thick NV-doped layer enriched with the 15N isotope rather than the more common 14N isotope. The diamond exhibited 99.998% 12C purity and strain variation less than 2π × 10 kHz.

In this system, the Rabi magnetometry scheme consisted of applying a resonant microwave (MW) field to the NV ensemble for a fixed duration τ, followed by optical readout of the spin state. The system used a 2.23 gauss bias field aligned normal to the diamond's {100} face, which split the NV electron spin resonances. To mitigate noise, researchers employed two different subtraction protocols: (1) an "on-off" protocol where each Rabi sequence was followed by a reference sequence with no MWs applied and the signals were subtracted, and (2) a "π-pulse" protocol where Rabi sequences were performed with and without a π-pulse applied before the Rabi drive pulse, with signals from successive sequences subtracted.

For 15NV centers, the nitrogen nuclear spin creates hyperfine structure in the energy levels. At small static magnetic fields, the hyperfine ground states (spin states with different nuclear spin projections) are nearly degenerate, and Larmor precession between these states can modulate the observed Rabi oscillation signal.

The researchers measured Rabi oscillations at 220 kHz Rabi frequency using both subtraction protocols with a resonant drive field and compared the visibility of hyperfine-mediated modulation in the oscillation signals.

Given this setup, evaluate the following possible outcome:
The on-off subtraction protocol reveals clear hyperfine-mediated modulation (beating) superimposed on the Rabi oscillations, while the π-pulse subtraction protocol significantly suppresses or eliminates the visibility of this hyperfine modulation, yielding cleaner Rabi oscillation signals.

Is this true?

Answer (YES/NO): YES